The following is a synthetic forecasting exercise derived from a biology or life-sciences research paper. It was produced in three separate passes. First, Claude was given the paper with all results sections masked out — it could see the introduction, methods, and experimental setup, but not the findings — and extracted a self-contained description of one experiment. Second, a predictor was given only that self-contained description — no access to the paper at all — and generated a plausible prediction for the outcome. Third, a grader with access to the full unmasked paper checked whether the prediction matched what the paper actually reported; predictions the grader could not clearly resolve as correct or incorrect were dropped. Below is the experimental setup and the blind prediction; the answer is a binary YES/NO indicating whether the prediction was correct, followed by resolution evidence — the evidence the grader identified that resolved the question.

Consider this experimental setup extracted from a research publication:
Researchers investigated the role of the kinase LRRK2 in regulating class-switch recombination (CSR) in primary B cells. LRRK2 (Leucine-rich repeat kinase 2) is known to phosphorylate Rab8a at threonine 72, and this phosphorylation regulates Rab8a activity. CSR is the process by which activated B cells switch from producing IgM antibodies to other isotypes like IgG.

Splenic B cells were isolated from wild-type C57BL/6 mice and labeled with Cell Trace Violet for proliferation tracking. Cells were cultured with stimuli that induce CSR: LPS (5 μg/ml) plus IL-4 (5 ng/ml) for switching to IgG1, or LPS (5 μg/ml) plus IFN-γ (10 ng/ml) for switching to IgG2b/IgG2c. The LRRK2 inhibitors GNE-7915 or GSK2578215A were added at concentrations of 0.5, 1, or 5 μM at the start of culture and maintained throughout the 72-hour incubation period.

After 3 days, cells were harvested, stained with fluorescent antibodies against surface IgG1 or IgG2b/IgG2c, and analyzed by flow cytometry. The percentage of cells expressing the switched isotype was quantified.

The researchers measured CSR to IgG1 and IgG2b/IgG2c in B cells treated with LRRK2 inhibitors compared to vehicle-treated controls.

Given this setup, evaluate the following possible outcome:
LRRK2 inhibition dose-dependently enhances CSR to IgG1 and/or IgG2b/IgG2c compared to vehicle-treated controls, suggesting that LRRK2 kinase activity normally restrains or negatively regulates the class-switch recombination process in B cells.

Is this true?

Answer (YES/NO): NO